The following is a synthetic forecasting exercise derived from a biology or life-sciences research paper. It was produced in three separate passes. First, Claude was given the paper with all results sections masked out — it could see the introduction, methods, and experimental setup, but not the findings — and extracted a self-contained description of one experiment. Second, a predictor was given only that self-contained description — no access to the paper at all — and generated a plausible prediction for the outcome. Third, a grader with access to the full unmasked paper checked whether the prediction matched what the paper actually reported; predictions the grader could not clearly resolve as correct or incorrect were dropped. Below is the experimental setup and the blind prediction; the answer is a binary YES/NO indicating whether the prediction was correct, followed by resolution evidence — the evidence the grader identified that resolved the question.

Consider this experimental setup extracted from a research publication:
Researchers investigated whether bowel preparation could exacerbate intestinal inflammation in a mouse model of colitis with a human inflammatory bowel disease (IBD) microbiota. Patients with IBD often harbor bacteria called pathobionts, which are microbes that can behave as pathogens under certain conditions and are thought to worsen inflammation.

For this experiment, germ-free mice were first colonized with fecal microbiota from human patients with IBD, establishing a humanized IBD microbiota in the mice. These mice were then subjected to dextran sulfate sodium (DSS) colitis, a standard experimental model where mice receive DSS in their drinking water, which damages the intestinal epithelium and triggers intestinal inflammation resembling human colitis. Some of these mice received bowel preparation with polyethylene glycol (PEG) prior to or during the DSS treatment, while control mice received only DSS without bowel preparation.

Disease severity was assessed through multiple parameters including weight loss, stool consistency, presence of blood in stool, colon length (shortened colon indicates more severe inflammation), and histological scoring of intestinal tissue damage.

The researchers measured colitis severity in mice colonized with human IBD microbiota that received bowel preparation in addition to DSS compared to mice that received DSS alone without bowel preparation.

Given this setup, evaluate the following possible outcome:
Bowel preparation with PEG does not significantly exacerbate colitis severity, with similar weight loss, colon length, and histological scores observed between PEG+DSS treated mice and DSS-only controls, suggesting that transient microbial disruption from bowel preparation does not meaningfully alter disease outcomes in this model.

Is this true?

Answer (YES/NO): NO